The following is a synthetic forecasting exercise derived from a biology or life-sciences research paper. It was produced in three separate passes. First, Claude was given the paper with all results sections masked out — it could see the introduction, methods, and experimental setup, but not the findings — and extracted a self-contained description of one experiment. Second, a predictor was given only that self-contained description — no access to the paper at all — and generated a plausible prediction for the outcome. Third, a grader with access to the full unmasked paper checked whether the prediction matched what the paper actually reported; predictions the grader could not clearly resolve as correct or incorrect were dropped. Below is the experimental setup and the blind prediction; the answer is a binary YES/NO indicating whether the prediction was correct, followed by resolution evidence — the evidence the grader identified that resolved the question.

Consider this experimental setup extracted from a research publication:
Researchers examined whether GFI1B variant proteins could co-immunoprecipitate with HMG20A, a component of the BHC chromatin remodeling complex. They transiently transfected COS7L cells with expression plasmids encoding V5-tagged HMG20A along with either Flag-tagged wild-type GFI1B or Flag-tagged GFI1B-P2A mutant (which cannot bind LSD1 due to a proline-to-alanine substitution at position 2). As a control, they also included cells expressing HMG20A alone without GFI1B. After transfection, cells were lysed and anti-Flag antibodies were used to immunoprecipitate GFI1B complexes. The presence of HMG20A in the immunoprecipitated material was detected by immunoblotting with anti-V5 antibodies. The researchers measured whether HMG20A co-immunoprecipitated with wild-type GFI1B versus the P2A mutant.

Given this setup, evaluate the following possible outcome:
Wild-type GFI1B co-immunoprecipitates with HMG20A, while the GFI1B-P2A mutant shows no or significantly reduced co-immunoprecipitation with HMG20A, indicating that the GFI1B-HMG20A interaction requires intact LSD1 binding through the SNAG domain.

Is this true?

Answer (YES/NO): YES